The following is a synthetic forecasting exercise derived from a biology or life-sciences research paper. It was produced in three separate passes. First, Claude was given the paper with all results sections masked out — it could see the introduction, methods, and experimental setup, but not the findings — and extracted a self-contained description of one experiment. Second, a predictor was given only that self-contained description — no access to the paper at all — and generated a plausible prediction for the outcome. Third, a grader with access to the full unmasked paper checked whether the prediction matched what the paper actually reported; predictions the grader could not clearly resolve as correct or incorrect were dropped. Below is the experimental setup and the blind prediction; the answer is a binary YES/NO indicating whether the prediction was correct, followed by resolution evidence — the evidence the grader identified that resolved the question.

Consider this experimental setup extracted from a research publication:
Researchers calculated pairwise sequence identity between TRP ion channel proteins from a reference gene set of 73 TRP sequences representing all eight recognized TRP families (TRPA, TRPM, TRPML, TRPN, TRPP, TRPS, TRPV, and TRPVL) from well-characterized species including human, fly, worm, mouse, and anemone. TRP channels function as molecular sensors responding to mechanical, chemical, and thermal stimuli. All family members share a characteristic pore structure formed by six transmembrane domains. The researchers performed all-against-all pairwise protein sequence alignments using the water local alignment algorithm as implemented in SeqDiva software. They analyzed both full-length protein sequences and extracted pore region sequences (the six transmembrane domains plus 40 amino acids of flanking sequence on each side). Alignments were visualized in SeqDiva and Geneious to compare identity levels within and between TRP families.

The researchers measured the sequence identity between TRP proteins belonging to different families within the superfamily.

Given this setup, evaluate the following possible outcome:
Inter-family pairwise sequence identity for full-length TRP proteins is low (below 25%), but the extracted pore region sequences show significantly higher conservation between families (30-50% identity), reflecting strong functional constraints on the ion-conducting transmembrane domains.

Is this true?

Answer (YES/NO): NO